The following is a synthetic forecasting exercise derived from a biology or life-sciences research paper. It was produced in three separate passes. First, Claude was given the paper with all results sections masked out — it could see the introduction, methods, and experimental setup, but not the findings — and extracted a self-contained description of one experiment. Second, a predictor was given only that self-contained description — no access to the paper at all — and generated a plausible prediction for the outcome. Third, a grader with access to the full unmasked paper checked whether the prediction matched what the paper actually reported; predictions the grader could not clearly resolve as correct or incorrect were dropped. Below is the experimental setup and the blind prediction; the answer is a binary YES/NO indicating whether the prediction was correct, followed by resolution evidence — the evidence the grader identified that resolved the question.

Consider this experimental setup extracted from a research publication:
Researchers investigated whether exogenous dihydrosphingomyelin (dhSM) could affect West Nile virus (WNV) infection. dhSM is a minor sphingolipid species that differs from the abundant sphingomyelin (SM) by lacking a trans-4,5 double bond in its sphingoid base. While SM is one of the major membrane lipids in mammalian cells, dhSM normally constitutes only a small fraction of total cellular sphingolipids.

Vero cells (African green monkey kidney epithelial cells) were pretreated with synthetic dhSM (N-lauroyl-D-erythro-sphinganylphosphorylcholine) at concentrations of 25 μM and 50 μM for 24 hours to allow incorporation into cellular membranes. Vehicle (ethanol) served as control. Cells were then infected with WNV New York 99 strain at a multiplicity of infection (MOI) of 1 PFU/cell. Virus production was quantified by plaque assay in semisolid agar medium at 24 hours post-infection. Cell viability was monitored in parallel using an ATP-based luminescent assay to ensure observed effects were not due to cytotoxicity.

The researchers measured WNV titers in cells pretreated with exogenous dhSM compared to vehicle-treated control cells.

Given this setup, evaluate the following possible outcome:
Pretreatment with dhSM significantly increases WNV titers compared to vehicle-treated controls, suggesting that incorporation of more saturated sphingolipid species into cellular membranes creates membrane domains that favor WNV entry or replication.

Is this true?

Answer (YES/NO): NO